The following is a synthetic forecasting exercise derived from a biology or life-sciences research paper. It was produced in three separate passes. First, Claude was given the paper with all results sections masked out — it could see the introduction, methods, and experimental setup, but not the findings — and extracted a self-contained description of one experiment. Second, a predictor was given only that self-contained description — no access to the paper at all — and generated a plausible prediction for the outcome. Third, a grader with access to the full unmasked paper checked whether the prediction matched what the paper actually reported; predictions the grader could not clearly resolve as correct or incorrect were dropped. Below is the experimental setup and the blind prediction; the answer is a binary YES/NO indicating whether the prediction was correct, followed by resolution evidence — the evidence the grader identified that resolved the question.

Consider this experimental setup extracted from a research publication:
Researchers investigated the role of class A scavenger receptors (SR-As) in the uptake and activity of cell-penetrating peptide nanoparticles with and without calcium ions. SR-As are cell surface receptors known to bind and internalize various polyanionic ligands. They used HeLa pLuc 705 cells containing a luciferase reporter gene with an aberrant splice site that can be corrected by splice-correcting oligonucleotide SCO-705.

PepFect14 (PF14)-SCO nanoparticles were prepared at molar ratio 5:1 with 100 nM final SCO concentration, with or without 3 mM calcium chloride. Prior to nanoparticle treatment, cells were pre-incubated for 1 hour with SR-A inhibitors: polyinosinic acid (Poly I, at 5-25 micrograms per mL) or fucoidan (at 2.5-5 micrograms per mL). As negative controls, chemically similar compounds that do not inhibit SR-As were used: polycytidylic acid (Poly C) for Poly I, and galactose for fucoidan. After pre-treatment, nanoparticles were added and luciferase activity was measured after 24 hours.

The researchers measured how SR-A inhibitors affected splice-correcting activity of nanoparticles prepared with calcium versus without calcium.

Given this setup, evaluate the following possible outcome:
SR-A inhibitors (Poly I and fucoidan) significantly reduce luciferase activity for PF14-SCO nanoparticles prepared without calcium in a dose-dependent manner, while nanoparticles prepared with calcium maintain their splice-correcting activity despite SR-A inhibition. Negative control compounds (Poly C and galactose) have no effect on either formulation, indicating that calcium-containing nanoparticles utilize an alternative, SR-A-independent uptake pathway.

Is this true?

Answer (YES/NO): NO